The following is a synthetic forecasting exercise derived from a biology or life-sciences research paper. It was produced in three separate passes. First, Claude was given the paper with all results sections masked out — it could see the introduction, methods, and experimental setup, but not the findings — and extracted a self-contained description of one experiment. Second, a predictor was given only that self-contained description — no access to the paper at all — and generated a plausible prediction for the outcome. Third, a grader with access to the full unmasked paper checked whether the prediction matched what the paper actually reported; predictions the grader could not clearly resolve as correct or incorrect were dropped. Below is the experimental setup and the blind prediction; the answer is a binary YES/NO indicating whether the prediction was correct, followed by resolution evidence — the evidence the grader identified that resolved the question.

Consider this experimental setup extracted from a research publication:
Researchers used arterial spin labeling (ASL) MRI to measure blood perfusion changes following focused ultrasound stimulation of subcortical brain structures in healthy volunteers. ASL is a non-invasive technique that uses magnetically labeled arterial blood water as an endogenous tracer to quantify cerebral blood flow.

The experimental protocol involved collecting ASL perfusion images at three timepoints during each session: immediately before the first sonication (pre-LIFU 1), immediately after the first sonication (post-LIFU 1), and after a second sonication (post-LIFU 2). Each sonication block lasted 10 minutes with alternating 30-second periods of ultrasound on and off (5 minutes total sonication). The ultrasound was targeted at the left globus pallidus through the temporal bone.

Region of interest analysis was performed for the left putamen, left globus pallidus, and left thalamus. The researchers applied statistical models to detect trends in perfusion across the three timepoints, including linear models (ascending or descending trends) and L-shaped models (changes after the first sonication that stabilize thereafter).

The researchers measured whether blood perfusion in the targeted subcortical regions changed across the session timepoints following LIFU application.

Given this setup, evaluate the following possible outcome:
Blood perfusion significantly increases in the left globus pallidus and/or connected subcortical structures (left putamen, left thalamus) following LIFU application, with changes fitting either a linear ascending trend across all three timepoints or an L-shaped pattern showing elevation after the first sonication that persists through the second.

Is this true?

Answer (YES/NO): NO